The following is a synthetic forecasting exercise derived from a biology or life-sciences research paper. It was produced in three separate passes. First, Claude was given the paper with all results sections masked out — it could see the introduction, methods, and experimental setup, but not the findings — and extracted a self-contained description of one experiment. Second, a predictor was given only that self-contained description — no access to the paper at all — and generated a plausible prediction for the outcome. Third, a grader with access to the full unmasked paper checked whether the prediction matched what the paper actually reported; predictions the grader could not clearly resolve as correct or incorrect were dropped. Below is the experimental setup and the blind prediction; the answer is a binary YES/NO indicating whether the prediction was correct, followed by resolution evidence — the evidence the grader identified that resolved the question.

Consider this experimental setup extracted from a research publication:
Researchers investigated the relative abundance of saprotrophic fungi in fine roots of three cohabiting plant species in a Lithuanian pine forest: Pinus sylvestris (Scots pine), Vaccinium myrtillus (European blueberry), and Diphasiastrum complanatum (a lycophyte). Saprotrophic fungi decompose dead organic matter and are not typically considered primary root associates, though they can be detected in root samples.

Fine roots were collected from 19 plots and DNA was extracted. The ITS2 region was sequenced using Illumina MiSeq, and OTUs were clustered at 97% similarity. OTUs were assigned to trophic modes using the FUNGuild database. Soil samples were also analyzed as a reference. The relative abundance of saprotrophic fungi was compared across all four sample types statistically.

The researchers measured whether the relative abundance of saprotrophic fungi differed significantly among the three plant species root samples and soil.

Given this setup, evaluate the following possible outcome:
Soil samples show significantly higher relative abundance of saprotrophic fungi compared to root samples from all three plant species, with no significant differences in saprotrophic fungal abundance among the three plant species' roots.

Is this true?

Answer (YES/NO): NO